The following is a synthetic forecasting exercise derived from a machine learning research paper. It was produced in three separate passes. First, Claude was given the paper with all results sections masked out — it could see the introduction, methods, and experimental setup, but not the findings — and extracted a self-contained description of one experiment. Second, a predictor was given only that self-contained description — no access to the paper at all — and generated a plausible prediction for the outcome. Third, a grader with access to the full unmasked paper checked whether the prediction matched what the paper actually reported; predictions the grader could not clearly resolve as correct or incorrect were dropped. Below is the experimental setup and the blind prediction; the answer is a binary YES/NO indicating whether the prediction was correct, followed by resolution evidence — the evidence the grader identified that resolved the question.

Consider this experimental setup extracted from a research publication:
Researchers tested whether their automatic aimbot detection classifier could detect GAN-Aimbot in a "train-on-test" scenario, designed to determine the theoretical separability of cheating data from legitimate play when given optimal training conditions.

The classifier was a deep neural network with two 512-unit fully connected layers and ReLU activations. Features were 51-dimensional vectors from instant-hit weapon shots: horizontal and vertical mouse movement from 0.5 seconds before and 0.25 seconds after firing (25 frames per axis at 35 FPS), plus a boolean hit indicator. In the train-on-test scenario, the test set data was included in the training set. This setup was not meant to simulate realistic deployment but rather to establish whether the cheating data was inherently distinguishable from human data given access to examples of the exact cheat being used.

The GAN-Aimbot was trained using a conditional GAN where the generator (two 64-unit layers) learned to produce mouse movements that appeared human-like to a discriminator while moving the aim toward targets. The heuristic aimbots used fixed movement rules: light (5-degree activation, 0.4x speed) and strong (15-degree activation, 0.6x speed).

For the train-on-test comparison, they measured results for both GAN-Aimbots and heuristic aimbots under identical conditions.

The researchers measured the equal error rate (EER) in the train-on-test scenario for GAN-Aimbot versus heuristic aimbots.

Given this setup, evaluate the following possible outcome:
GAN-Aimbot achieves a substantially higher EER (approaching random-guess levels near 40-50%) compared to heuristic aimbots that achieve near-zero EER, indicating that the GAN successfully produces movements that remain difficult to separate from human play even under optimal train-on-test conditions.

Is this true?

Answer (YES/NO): NO